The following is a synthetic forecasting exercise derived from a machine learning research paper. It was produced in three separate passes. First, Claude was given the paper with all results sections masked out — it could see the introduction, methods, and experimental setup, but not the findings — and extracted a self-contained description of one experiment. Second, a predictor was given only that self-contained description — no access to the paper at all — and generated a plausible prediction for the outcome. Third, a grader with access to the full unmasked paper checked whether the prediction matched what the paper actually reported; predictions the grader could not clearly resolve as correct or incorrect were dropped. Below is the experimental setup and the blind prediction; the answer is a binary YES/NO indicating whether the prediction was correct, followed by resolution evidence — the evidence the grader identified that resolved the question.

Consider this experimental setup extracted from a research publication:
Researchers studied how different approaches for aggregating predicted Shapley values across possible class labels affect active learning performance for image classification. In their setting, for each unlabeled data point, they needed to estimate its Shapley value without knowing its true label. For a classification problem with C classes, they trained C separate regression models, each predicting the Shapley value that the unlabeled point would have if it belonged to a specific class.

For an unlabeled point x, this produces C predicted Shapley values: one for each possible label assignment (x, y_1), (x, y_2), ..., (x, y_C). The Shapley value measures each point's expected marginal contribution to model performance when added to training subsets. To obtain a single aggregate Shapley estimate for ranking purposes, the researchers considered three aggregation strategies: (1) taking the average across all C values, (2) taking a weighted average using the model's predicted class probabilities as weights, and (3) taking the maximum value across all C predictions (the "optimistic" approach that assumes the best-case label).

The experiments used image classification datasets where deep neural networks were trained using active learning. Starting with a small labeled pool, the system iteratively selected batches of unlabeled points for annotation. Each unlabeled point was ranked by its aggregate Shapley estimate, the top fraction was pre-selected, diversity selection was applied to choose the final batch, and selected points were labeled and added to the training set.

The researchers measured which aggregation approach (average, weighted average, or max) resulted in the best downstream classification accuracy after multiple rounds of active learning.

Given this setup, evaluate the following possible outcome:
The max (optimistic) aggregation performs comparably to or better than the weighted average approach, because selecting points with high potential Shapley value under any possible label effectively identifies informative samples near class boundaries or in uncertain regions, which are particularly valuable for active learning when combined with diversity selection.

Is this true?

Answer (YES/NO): YES